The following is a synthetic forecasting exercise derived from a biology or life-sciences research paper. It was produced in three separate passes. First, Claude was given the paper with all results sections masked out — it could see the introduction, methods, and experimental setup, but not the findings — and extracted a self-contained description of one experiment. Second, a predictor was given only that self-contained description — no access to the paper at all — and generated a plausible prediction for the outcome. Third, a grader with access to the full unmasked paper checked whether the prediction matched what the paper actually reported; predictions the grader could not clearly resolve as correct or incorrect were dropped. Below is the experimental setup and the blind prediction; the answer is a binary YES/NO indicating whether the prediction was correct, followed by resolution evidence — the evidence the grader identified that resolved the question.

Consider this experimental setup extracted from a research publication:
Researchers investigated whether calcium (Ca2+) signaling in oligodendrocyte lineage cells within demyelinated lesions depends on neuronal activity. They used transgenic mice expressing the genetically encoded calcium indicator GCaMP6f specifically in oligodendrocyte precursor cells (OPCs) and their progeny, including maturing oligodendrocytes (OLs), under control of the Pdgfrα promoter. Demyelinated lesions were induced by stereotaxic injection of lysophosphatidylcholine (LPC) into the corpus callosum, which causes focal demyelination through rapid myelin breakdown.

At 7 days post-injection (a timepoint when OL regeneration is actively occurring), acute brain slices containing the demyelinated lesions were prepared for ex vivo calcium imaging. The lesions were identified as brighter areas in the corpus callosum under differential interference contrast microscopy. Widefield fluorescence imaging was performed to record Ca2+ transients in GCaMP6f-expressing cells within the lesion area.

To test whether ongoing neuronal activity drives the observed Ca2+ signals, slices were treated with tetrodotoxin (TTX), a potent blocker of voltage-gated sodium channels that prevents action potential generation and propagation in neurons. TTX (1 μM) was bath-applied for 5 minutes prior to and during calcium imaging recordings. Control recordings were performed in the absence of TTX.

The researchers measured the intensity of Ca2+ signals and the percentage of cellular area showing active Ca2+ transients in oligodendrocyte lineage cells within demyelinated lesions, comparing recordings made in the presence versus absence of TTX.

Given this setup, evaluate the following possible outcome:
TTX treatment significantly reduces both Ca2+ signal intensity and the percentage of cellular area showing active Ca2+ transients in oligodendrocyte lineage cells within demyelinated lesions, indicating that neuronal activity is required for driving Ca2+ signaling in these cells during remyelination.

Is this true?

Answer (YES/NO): NO